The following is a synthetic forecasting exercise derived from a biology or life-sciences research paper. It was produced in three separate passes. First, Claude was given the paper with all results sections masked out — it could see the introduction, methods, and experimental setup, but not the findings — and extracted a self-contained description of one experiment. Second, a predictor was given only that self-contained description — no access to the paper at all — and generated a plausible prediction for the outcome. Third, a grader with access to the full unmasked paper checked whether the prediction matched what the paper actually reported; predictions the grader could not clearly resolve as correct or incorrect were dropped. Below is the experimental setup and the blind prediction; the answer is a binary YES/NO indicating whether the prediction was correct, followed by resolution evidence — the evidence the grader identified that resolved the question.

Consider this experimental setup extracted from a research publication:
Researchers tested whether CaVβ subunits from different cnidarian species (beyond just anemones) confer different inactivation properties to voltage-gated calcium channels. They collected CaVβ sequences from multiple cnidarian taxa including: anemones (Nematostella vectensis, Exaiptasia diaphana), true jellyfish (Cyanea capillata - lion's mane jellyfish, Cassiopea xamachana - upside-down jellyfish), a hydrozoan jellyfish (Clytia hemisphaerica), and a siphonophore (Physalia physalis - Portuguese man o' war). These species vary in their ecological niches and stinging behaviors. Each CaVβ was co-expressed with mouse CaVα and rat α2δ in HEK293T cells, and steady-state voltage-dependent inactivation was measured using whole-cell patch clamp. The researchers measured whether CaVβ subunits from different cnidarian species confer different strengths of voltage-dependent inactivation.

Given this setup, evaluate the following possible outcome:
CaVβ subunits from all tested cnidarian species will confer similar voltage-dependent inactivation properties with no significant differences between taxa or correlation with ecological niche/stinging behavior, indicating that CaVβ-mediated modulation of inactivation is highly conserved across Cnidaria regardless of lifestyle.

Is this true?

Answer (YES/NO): NO